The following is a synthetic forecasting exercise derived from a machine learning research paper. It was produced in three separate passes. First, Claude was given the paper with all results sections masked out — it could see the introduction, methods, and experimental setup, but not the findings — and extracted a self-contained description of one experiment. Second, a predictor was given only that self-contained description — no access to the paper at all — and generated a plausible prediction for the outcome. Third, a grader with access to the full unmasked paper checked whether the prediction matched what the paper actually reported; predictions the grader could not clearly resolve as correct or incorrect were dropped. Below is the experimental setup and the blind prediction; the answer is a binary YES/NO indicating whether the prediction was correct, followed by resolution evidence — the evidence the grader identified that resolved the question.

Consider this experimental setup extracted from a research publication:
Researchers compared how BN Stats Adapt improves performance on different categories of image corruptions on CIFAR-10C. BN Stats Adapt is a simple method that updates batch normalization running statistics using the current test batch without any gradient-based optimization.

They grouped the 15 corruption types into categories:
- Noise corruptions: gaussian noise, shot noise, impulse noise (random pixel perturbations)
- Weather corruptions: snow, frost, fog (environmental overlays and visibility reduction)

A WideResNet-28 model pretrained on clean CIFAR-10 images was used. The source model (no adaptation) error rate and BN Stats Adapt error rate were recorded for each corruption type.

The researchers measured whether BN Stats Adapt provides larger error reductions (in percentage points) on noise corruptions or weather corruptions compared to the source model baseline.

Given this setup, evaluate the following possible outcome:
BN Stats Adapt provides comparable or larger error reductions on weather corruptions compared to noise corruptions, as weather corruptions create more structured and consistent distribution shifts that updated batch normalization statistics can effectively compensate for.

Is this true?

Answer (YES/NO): NO